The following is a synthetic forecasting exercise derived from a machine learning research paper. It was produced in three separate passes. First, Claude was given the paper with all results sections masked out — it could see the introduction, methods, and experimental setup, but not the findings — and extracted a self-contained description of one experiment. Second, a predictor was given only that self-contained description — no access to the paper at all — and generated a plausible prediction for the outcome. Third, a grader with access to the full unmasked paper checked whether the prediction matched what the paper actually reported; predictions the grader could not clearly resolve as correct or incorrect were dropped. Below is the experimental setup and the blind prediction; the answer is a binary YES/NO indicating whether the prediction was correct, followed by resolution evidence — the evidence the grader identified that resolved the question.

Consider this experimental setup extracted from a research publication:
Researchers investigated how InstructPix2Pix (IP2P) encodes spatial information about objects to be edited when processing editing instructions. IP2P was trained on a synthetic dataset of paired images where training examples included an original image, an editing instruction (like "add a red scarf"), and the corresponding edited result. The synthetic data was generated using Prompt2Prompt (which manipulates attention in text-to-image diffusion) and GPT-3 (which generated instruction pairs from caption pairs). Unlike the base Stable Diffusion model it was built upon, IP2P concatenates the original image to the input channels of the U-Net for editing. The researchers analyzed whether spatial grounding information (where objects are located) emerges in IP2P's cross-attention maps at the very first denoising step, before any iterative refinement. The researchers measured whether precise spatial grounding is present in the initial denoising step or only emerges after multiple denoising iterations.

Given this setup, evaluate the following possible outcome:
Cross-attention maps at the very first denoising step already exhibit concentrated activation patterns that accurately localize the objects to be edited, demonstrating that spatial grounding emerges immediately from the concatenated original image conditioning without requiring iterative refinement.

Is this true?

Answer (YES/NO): YES